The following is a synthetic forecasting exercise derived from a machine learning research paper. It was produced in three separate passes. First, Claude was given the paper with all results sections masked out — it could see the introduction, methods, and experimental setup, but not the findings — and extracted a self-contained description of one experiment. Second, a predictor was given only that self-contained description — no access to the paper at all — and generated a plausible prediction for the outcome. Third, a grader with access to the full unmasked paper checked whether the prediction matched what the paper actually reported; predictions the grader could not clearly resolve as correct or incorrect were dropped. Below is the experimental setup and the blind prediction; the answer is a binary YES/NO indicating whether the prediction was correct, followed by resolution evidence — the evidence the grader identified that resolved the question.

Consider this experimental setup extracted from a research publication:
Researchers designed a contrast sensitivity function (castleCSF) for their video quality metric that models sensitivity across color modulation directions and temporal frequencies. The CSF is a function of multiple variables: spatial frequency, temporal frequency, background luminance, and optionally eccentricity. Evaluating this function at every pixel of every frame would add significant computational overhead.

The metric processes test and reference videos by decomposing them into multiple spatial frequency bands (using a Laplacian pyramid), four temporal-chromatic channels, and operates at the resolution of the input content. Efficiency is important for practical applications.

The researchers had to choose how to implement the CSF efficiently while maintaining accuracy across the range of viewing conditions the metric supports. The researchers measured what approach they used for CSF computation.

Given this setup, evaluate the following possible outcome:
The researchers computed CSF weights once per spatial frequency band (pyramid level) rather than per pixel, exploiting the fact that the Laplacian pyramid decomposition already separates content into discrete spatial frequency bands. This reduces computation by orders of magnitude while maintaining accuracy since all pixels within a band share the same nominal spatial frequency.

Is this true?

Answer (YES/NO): NO